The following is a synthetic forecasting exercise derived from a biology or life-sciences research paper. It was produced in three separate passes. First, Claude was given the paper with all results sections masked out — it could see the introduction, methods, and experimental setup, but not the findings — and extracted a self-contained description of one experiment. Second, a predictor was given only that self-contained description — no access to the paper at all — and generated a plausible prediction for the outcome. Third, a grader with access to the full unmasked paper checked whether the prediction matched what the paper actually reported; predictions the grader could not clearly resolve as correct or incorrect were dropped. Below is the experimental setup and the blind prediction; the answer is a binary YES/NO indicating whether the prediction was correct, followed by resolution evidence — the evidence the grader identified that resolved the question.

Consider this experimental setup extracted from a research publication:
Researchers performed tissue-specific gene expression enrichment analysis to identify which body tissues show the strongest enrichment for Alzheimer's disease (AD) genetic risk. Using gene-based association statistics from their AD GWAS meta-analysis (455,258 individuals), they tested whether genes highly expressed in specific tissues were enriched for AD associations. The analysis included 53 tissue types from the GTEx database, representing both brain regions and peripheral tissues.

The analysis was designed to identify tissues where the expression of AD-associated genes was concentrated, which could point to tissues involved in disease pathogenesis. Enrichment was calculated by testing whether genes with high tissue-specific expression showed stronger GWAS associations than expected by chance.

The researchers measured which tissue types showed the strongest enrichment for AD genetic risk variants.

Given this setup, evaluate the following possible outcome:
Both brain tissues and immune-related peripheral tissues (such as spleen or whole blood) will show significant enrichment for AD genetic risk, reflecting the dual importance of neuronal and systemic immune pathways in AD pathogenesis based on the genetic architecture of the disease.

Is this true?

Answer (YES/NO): NO